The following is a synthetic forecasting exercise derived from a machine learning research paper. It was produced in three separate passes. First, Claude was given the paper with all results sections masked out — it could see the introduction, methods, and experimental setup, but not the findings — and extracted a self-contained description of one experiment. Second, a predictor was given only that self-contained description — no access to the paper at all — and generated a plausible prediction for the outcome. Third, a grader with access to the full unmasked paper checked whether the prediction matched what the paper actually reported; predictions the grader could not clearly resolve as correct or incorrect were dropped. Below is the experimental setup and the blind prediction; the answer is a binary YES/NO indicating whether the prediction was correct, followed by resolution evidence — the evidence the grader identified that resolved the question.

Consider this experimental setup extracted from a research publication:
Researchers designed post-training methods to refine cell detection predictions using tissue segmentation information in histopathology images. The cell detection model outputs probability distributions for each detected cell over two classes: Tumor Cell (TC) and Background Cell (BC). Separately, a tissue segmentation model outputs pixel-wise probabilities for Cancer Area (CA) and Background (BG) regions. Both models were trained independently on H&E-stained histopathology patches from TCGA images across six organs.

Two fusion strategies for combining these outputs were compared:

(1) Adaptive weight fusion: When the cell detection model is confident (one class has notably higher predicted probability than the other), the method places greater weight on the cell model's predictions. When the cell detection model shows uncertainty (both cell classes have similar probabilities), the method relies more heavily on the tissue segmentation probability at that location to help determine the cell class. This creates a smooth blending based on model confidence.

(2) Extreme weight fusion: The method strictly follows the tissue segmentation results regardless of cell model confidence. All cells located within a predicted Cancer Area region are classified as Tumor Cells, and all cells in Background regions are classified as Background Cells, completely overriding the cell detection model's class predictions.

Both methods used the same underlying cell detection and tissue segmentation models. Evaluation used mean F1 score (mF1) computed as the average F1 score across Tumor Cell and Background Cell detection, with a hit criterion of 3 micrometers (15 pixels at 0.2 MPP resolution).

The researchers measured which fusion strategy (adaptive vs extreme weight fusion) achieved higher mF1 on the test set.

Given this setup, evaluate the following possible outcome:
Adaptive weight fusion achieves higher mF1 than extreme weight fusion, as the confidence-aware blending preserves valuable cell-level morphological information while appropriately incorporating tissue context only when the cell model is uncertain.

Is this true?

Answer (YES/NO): NO